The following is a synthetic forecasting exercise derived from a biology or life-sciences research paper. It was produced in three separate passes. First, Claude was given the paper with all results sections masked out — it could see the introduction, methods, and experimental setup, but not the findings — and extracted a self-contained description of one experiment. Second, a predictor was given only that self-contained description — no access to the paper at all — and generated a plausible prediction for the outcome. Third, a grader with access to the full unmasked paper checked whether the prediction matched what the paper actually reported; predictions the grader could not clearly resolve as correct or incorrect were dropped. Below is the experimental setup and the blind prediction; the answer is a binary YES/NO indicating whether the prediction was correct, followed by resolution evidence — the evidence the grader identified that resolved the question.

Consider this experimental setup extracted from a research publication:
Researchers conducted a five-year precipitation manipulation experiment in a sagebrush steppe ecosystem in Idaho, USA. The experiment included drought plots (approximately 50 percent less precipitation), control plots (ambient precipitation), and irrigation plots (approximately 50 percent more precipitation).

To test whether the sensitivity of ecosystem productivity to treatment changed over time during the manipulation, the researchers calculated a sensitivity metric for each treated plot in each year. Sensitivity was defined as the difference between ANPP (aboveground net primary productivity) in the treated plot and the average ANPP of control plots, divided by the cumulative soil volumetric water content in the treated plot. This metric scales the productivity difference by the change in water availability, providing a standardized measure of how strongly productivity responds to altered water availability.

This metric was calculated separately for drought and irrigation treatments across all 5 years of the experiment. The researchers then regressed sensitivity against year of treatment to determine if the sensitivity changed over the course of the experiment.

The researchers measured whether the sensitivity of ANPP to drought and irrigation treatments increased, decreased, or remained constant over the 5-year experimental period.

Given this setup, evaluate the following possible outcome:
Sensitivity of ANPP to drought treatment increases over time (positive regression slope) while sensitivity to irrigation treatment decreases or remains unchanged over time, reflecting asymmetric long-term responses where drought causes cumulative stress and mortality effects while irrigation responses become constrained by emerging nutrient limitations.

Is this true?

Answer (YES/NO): YES